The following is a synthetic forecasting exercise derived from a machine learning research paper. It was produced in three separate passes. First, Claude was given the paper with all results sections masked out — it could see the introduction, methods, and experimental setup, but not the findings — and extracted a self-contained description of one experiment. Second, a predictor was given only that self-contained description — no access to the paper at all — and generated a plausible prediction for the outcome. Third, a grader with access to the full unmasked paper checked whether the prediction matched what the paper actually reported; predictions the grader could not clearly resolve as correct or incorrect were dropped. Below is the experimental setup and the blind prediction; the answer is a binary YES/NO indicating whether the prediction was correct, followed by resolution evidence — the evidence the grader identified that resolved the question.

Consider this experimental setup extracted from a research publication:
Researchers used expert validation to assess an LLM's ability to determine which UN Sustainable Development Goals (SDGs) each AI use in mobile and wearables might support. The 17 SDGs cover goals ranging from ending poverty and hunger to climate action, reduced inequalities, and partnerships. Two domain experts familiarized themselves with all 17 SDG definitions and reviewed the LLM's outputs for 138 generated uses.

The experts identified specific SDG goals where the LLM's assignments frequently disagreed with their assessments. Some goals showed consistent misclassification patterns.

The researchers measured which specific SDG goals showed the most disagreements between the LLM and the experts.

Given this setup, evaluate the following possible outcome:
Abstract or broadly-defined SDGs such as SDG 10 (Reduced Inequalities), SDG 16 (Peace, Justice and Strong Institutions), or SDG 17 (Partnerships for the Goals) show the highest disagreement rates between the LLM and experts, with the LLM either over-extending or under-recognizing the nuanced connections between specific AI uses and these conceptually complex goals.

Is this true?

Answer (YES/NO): NO